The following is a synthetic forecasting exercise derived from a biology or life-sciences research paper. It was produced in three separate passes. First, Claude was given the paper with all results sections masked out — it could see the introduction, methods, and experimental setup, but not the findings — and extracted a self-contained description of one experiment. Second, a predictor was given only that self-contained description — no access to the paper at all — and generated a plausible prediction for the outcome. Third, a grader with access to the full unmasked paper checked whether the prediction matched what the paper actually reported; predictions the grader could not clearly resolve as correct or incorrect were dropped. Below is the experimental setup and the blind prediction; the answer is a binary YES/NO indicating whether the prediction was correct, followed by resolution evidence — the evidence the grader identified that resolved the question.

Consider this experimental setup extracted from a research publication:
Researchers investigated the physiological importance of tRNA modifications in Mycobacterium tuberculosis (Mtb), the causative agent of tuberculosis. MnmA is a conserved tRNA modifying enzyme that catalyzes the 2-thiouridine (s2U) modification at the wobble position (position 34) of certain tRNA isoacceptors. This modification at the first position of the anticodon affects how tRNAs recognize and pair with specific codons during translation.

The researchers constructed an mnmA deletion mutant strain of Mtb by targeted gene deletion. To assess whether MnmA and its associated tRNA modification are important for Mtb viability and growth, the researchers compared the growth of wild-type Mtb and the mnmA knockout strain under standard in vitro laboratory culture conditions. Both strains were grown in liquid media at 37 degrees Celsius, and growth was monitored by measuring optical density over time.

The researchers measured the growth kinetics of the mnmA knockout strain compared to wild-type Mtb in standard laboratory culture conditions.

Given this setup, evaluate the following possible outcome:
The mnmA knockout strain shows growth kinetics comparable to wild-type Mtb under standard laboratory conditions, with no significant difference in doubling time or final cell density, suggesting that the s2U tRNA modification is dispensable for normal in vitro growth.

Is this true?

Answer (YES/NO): YES